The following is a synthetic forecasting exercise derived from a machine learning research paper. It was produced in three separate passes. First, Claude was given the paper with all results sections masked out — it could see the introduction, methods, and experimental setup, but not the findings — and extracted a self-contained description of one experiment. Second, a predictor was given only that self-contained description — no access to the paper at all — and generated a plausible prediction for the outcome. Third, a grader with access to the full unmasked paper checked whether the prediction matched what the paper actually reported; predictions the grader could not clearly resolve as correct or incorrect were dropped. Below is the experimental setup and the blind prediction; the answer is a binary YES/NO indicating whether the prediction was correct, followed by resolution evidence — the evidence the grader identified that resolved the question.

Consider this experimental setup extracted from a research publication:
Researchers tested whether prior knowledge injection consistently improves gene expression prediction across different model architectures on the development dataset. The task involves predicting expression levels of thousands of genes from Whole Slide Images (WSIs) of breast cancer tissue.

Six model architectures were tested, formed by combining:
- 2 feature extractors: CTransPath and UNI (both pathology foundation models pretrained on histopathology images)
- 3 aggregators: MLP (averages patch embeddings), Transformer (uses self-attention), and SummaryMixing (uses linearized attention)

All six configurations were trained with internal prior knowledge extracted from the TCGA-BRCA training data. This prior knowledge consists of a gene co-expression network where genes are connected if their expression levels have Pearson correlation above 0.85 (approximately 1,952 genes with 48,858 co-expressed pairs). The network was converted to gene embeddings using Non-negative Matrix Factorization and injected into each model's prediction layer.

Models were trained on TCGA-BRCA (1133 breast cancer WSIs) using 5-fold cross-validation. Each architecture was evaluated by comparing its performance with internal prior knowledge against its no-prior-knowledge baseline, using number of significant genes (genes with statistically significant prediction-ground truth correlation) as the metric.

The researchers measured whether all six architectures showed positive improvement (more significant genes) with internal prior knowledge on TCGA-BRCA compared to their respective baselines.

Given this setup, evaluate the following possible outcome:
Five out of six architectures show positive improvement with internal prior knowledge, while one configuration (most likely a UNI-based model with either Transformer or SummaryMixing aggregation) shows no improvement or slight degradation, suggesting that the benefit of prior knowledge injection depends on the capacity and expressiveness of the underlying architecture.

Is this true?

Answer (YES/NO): NO